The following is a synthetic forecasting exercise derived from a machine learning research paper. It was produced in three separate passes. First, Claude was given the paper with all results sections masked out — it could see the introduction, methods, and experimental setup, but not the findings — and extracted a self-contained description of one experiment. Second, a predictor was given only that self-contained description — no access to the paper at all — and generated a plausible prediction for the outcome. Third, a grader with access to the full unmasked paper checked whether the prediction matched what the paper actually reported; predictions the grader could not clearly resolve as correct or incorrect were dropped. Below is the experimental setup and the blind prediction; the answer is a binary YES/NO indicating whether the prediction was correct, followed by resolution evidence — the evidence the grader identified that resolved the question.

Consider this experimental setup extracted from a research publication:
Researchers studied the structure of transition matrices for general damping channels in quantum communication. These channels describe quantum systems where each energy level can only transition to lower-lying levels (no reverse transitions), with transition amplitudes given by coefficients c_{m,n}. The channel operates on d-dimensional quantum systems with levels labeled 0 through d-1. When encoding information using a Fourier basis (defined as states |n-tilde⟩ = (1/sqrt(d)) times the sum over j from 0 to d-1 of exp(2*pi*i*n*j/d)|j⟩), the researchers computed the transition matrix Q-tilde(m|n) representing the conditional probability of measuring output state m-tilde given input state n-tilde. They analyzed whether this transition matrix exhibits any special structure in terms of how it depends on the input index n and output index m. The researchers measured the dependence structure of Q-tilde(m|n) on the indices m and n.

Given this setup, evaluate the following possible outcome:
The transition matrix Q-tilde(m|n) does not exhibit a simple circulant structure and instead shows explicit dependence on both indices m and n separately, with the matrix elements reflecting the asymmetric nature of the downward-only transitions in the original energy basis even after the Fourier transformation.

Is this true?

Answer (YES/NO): NO